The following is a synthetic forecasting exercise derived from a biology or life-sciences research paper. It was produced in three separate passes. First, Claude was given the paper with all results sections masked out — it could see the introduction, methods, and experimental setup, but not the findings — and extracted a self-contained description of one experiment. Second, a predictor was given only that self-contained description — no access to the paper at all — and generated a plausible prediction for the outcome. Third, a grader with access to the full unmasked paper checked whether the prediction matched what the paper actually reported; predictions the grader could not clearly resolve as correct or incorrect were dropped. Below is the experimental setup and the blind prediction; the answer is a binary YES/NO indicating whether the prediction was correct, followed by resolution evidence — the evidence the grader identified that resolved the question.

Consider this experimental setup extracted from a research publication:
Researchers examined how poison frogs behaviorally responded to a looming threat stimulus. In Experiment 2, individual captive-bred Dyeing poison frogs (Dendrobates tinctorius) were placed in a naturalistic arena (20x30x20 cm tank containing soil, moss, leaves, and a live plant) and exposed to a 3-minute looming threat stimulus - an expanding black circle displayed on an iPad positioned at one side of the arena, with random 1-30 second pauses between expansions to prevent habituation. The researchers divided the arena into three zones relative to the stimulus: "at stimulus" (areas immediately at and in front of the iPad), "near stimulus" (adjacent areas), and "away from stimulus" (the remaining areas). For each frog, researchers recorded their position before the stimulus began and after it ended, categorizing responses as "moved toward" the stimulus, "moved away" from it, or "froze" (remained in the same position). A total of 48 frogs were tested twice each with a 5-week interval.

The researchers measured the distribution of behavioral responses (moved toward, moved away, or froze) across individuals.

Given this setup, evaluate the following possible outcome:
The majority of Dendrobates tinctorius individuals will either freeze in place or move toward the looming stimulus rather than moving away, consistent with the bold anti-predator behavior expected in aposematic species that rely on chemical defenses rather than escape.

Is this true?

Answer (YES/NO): NO